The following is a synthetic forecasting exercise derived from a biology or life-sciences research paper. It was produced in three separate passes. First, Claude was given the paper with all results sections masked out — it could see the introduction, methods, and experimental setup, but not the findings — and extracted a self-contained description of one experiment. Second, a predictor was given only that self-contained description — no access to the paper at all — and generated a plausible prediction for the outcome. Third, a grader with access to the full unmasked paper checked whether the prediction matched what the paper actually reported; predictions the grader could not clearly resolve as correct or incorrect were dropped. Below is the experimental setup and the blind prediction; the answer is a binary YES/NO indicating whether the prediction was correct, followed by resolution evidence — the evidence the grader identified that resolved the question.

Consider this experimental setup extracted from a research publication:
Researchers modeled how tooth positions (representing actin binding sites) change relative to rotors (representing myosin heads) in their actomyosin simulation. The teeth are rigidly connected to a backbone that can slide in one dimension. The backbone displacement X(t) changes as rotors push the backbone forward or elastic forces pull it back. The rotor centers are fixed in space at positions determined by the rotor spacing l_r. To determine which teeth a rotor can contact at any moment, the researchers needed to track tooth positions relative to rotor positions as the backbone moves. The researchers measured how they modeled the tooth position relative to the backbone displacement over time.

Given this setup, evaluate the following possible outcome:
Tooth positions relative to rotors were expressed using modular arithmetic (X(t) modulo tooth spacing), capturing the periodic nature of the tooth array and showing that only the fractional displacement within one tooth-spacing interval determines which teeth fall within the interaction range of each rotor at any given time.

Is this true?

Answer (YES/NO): YES